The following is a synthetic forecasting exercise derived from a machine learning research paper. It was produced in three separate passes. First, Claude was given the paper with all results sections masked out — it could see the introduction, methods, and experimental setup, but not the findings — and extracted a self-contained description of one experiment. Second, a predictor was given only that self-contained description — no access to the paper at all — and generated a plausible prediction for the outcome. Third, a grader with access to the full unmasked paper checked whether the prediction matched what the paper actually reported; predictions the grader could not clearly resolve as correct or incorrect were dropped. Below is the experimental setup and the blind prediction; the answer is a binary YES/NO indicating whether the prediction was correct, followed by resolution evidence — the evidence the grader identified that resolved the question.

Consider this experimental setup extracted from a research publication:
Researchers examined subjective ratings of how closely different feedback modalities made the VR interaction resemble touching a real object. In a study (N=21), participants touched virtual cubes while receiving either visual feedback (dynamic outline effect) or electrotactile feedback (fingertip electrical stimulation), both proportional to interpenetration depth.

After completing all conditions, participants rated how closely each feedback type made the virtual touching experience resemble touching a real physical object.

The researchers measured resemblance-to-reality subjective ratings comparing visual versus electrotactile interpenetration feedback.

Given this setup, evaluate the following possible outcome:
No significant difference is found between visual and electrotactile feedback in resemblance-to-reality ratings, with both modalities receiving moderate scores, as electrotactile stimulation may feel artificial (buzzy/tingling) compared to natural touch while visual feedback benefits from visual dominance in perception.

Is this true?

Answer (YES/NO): NO